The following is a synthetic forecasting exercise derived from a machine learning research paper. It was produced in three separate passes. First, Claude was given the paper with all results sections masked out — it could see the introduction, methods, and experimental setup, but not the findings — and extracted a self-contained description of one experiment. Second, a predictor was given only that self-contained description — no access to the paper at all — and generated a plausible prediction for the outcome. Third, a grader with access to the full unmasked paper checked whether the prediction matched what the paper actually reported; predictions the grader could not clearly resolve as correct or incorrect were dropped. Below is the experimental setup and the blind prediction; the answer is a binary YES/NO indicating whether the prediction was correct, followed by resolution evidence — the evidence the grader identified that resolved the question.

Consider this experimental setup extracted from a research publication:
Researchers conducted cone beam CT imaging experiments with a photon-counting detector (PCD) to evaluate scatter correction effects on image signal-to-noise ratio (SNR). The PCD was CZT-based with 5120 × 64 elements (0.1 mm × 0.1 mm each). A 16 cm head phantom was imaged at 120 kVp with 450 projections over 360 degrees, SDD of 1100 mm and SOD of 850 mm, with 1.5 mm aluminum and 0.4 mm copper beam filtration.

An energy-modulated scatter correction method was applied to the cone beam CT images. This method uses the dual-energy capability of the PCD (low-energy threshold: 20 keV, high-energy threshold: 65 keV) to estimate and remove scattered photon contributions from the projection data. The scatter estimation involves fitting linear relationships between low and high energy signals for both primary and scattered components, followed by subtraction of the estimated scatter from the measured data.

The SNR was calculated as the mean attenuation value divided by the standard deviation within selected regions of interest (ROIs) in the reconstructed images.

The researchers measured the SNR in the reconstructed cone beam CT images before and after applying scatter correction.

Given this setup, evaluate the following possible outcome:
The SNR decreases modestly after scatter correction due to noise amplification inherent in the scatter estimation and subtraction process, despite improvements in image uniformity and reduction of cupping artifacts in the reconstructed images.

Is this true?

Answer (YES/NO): NO